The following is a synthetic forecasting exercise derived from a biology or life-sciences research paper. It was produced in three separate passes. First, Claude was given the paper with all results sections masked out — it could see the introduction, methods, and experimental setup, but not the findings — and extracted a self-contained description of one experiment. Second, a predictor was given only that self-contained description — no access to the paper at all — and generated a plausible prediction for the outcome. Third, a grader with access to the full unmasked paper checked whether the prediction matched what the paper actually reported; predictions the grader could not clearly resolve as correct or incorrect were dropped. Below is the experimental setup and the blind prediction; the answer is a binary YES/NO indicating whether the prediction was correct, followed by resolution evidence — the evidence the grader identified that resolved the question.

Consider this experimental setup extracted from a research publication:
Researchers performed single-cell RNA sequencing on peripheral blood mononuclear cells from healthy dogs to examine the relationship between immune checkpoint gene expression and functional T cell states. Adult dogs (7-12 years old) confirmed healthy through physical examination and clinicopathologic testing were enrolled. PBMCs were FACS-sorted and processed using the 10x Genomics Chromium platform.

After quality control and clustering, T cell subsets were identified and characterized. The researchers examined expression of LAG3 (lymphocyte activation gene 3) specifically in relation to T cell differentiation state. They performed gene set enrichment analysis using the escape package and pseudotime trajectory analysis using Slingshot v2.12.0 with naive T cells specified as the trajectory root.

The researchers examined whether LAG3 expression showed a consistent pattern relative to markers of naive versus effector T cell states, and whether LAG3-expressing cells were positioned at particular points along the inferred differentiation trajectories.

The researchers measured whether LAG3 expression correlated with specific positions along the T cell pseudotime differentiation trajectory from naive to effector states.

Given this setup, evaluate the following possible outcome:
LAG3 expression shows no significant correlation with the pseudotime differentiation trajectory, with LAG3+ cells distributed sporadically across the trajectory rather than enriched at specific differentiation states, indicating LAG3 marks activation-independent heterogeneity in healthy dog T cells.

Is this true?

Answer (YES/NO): NO